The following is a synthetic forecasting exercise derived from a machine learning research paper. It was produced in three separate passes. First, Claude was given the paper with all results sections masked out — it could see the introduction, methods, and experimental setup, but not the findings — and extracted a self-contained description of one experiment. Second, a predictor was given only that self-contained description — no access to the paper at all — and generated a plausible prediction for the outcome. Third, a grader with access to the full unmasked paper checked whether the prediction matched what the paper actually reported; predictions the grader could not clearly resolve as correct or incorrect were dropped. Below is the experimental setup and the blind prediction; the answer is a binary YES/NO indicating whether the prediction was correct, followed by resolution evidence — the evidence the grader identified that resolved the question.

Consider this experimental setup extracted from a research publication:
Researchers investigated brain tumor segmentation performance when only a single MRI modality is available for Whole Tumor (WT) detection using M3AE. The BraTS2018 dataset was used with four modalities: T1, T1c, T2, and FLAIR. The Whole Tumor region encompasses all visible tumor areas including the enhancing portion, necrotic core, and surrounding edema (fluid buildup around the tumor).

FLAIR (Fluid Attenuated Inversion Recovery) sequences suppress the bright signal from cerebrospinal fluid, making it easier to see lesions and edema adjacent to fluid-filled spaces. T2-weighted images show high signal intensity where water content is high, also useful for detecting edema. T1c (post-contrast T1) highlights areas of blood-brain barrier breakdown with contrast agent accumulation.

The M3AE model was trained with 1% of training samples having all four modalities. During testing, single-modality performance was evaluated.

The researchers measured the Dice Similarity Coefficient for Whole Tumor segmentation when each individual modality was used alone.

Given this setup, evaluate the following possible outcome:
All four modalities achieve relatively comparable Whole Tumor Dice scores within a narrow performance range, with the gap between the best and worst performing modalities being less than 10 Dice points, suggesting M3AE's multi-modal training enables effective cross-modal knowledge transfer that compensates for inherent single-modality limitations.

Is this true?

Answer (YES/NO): NO